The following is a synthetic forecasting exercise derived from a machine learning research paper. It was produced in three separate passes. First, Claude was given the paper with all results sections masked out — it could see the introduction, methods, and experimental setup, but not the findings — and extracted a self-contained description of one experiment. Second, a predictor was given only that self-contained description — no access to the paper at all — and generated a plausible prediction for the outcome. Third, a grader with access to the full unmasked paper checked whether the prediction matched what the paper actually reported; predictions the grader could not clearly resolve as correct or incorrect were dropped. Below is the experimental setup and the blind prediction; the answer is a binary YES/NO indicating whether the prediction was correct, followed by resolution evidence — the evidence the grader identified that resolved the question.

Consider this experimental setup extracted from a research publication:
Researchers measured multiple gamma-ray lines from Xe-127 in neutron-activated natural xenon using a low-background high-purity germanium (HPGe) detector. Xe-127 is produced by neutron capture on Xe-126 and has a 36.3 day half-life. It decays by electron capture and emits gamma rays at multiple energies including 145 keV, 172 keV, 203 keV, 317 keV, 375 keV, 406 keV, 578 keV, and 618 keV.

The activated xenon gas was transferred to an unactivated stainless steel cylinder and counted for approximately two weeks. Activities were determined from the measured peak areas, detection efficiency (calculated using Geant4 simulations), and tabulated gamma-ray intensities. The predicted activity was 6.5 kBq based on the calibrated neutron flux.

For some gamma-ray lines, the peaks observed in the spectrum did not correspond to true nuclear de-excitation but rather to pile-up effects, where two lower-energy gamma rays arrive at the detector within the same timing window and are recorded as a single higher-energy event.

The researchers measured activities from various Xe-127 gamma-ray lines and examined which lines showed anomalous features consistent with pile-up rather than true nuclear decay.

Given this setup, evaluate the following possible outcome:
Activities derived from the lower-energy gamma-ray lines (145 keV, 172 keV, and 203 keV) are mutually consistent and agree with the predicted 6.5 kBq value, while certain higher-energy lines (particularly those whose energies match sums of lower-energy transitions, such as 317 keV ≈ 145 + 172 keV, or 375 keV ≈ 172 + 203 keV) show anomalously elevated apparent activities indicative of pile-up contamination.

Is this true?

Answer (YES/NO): NO